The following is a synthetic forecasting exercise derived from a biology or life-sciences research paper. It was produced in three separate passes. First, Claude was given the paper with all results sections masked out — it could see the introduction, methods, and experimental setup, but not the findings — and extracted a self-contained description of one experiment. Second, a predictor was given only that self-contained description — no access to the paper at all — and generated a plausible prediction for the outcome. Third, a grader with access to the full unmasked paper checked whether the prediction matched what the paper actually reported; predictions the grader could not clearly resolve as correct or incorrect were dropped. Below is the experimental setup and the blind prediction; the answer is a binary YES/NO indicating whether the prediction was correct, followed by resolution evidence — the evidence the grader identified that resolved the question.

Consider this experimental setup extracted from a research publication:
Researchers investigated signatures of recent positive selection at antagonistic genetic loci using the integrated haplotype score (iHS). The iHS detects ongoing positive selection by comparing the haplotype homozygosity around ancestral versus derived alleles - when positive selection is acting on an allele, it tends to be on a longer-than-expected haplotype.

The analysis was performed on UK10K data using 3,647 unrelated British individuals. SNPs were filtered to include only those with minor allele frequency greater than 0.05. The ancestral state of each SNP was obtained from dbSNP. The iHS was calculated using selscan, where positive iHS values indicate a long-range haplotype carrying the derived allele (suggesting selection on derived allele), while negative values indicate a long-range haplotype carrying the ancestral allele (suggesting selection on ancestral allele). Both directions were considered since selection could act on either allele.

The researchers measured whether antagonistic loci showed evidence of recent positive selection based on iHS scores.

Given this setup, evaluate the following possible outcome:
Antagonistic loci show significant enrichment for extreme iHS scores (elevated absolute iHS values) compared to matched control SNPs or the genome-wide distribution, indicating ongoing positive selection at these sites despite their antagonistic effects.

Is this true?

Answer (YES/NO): YES